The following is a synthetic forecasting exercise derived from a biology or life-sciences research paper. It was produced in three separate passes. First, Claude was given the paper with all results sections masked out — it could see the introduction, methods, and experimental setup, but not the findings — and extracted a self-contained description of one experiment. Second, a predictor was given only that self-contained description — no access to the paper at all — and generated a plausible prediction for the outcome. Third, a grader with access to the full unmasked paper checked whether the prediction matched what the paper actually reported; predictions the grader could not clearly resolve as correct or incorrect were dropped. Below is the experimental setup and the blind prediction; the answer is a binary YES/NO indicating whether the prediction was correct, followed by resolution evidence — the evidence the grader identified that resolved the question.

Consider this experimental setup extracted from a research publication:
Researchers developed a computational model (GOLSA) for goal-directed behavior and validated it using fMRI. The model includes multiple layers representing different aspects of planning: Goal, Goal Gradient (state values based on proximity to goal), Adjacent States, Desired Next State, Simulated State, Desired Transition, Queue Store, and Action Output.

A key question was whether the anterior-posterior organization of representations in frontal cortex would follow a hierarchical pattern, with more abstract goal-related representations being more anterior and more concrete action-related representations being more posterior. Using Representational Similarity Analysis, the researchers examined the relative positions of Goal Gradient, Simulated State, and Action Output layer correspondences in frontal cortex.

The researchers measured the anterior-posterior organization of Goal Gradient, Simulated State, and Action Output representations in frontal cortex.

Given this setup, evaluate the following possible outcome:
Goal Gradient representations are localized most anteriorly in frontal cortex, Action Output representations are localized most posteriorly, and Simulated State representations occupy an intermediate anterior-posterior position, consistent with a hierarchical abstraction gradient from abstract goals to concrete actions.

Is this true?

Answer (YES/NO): NO